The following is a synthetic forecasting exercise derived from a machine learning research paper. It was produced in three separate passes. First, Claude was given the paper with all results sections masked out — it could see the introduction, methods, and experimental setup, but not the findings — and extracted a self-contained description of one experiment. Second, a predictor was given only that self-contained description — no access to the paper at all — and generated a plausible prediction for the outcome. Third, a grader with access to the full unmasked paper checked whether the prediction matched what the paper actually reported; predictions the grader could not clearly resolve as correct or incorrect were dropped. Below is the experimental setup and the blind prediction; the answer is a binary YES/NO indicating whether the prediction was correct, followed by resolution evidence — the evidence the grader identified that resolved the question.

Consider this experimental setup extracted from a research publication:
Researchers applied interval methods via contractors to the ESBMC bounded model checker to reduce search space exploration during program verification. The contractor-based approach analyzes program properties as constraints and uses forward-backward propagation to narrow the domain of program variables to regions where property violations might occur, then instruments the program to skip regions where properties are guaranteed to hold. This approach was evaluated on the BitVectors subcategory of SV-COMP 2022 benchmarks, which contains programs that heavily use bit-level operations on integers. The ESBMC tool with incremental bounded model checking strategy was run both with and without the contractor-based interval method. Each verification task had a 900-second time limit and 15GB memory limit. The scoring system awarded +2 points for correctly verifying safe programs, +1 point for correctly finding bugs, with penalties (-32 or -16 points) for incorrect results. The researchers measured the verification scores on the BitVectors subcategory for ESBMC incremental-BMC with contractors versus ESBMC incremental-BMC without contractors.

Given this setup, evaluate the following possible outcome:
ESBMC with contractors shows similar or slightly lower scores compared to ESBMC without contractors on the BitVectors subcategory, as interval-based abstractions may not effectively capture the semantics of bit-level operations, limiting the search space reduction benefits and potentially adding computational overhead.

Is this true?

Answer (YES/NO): NO